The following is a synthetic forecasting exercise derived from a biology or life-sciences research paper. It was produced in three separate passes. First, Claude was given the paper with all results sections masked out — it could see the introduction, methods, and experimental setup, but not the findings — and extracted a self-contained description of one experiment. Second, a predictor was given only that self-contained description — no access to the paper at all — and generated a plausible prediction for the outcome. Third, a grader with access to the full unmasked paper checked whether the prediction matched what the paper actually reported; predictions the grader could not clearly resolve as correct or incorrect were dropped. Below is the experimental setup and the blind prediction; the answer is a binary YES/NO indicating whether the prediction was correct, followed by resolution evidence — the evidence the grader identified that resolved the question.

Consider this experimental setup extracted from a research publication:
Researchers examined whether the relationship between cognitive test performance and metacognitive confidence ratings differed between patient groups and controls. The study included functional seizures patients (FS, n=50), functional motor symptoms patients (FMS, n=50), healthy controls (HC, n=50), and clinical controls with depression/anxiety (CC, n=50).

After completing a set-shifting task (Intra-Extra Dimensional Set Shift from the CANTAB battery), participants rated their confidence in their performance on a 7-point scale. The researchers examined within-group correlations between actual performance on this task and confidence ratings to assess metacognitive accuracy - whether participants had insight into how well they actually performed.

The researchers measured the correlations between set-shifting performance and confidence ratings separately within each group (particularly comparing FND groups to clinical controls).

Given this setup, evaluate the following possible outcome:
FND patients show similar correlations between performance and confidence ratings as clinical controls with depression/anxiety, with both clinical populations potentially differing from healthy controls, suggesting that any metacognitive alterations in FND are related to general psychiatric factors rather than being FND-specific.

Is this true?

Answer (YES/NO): NO